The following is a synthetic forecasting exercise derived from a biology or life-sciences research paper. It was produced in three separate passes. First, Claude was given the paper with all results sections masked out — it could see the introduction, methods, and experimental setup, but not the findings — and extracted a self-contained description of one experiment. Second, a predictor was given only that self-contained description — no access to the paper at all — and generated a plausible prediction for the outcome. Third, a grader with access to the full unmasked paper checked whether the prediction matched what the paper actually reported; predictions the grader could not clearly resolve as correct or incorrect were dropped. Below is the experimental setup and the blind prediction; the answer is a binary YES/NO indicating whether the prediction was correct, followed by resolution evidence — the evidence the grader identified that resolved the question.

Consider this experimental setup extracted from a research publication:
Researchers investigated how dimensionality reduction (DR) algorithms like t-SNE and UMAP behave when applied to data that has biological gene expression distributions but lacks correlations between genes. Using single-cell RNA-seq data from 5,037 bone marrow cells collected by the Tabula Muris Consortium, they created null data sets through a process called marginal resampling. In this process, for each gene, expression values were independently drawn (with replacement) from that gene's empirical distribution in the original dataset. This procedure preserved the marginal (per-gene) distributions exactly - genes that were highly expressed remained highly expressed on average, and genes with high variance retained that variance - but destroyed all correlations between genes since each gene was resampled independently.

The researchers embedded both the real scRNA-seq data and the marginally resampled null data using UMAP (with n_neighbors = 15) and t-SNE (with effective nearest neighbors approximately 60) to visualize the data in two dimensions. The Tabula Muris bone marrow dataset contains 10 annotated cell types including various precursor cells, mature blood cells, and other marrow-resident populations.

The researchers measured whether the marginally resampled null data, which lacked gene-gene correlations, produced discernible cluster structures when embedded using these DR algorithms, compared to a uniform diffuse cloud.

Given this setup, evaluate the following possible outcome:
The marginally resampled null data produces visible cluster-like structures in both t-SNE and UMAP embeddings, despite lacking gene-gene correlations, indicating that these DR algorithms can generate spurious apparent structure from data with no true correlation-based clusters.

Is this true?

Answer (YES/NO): YES